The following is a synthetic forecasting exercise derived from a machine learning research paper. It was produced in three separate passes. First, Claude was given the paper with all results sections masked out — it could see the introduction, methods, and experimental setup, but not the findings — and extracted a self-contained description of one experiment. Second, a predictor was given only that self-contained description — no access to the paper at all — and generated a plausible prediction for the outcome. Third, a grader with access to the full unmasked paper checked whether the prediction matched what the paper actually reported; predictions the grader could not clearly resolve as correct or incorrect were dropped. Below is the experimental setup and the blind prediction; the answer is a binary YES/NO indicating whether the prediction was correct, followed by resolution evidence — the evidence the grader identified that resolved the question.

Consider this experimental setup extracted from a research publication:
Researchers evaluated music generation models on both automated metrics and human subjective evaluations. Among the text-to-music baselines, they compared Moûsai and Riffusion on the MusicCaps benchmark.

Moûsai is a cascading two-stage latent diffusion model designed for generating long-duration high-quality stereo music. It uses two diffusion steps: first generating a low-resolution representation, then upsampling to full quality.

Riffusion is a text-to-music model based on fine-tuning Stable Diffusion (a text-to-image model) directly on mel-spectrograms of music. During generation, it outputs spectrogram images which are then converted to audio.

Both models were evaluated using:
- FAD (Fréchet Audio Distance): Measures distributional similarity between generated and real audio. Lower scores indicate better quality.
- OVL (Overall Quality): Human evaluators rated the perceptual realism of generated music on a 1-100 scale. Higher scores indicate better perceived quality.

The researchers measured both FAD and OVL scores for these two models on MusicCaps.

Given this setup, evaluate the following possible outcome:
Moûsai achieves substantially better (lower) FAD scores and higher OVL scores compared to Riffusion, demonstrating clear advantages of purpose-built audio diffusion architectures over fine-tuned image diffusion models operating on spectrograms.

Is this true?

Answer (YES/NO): NO